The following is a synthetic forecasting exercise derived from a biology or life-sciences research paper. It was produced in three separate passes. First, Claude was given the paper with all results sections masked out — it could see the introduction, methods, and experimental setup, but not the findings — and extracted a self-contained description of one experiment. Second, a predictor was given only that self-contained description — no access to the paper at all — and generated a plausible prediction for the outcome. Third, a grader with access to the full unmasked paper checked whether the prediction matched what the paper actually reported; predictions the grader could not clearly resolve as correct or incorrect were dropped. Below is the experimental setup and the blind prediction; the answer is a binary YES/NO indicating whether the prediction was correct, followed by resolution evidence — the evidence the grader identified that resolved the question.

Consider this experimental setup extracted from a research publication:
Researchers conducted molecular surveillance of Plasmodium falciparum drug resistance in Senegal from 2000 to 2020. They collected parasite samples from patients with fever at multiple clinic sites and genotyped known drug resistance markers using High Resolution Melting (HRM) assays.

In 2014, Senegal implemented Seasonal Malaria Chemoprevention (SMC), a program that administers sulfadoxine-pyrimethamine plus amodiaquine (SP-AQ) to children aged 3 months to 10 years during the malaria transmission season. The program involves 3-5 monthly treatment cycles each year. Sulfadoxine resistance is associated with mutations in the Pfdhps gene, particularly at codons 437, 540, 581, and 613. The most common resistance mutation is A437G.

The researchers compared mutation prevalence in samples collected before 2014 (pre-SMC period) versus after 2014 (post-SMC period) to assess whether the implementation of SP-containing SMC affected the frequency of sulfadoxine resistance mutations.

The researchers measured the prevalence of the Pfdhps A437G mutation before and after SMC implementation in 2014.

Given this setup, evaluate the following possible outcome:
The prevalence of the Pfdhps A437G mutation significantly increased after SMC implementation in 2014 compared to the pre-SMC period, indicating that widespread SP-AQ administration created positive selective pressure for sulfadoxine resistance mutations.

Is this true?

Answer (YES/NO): NO